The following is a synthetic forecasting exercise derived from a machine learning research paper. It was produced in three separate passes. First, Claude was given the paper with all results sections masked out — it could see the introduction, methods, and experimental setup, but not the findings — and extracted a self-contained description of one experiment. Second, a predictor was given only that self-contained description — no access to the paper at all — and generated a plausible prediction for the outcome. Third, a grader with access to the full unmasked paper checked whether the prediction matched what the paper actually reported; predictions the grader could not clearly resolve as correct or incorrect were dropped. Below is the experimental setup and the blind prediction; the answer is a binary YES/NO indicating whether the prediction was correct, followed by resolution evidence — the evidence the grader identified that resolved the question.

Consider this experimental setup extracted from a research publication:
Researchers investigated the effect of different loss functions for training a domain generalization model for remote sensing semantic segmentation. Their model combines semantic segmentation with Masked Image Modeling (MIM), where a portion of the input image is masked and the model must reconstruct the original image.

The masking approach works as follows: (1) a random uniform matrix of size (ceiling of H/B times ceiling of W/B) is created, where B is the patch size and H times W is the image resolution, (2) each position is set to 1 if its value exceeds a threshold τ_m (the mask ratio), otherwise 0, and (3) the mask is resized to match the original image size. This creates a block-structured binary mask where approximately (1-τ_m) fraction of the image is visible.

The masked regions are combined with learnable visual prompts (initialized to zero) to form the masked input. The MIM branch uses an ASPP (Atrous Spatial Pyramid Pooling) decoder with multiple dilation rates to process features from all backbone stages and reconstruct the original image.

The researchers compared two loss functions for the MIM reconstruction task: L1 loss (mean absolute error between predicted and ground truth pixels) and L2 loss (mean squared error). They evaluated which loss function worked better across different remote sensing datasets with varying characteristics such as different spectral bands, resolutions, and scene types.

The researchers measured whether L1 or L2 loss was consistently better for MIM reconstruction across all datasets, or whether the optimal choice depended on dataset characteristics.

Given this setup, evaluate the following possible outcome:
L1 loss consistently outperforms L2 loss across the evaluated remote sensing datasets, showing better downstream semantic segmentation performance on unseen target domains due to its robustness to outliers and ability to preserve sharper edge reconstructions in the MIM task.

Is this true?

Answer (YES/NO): NO